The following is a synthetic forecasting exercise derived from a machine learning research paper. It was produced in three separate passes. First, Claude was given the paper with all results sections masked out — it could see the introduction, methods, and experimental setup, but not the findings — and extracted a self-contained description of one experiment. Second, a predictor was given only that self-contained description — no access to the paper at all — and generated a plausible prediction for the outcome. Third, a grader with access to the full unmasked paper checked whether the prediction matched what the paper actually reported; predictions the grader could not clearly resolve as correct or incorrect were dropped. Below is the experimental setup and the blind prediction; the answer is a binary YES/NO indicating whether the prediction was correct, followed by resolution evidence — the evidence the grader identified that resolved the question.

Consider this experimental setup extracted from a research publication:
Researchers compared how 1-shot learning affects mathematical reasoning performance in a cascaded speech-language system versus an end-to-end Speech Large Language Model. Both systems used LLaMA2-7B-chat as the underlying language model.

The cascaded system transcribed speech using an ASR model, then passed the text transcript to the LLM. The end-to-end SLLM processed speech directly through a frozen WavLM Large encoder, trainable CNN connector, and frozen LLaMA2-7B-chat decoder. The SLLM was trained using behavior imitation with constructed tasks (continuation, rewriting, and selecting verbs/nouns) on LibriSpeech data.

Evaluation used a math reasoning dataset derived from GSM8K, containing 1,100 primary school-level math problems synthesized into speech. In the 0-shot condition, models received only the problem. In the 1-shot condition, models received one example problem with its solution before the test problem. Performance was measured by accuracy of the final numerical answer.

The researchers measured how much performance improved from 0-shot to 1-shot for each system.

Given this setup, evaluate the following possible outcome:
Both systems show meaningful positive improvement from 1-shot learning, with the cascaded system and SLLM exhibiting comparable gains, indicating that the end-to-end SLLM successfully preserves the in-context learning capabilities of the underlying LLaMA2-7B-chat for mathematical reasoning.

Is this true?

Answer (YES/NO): NO